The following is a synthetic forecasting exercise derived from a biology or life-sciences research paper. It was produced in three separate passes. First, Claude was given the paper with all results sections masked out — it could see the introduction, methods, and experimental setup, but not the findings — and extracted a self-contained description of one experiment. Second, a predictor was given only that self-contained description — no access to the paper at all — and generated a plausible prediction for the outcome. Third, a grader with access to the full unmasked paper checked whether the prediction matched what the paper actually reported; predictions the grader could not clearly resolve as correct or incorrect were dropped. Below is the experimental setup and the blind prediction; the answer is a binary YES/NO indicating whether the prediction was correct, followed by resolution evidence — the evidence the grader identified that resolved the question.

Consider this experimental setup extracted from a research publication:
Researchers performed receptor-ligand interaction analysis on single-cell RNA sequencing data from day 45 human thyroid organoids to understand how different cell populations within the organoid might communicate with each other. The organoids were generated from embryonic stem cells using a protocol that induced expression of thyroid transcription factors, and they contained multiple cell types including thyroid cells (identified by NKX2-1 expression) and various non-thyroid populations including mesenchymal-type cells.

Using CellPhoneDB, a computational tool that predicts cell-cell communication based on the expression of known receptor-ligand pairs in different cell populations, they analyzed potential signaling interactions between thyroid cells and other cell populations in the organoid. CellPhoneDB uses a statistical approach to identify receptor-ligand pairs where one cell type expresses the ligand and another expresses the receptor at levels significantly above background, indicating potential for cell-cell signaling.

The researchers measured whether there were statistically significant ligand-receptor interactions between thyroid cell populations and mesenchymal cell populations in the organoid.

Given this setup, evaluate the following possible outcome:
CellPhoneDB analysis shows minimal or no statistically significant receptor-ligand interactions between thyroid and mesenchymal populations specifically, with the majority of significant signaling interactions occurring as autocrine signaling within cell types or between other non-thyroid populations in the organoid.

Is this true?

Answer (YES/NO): NO